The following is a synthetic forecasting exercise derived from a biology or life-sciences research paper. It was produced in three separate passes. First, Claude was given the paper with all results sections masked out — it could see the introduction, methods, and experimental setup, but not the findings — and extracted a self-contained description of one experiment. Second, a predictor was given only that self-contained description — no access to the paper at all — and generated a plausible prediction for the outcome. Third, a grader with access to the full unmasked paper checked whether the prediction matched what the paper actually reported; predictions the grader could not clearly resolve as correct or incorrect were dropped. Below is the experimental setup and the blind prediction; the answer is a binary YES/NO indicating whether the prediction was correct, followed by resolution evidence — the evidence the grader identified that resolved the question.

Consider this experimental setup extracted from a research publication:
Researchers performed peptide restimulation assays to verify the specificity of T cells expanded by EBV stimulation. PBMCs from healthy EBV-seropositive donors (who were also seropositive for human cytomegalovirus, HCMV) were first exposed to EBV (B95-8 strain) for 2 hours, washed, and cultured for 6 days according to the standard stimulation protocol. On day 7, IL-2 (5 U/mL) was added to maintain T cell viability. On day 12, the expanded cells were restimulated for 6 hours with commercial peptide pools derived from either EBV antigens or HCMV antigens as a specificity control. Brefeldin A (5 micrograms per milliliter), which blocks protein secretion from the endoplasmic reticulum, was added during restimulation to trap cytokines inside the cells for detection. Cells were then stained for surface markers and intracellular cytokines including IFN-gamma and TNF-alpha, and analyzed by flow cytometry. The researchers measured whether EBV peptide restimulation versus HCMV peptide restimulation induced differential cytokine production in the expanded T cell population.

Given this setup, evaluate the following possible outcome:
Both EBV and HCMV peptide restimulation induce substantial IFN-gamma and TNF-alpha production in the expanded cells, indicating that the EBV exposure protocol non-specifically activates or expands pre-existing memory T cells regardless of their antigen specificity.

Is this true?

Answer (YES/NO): NO